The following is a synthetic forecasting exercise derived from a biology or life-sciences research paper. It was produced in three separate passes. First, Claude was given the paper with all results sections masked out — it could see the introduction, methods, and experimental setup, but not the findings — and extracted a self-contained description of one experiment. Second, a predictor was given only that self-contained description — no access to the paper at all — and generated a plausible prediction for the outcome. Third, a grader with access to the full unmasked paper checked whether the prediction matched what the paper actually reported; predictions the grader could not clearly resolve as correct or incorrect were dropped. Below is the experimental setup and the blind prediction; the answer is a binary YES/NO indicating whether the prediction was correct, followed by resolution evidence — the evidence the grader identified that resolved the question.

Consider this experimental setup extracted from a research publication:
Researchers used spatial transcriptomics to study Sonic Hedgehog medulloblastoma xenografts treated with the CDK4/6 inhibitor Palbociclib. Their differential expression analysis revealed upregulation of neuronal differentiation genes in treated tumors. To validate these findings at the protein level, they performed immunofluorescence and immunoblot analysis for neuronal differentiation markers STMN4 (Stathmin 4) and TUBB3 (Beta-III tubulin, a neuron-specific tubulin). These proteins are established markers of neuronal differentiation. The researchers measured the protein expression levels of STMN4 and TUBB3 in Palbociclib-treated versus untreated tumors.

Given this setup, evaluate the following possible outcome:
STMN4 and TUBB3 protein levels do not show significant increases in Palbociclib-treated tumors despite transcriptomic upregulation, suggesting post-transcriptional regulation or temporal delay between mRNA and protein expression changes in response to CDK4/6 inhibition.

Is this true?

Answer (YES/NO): NO